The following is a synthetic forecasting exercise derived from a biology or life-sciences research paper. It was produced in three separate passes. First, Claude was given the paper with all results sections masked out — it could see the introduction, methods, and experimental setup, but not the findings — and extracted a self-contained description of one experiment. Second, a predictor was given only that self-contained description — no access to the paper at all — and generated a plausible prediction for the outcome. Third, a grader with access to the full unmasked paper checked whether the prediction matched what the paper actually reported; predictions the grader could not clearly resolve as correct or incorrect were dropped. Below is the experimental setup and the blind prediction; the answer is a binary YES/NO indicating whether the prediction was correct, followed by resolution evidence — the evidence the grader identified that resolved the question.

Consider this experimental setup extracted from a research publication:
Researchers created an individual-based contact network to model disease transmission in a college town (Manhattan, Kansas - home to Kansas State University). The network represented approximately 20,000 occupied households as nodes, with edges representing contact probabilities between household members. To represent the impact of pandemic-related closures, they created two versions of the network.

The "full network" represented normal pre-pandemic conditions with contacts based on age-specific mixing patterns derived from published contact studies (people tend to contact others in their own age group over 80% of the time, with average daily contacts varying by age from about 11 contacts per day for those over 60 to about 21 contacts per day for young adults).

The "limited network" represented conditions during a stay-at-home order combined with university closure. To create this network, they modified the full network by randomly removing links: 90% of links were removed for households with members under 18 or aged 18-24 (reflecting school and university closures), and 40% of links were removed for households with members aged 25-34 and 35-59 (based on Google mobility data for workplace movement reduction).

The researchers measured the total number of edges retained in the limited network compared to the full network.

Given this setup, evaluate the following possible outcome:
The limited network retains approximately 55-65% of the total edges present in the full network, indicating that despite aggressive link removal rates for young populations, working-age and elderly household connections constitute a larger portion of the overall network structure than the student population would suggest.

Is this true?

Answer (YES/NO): NO